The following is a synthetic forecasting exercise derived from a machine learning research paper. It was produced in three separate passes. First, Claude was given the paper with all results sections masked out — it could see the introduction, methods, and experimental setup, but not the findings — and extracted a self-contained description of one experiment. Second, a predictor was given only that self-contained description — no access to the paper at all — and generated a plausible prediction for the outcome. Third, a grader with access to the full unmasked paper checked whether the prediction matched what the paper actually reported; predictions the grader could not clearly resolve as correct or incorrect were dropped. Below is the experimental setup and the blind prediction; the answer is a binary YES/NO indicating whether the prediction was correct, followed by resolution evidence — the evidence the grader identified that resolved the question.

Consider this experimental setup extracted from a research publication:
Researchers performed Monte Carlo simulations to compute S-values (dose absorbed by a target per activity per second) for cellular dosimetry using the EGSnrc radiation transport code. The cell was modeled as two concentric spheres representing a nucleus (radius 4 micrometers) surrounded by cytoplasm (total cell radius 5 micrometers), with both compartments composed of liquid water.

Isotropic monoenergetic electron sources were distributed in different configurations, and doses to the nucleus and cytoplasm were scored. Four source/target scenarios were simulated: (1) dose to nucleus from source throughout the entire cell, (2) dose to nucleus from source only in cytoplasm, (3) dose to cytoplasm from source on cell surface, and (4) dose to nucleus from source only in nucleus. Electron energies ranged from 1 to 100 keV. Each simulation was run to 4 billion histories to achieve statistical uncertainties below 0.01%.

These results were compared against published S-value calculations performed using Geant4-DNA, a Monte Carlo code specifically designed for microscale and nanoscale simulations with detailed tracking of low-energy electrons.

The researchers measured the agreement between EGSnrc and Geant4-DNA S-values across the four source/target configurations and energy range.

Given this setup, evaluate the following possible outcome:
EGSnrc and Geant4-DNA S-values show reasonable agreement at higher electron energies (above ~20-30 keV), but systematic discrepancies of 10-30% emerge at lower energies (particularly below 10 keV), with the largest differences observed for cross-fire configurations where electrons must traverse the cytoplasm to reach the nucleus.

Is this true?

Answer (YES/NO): NO